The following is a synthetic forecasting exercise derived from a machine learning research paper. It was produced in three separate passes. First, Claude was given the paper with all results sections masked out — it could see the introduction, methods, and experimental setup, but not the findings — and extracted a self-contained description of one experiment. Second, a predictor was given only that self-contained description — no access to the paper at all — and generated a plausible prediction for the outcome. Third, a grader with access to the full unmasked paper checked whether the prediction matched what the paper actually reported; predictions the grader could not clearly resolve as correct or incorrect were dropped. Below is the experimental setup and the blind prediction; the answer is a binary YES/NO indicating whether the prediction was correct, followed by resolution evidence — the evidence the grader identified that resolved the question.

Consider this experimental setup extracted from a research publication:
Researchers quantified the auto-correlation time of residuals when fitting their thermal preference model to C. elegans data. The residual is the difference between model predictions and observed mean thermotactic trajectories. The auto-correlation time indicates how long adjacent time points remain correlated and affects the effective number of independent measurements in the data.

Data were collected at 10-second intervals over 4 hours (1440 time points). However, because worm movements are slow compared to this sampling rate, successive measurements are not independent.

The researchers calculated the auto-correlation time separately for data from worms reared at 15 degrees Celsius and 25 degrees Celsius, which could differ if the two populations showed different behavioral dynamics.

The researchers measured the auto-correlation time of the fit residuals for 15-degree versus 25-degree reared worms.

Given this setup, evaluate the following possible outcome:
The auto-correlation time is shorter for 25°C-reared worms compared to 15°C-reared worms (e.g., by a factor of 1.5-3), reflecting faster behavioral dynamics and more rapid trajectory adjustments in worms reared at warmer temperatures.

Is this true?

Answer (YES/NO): NO